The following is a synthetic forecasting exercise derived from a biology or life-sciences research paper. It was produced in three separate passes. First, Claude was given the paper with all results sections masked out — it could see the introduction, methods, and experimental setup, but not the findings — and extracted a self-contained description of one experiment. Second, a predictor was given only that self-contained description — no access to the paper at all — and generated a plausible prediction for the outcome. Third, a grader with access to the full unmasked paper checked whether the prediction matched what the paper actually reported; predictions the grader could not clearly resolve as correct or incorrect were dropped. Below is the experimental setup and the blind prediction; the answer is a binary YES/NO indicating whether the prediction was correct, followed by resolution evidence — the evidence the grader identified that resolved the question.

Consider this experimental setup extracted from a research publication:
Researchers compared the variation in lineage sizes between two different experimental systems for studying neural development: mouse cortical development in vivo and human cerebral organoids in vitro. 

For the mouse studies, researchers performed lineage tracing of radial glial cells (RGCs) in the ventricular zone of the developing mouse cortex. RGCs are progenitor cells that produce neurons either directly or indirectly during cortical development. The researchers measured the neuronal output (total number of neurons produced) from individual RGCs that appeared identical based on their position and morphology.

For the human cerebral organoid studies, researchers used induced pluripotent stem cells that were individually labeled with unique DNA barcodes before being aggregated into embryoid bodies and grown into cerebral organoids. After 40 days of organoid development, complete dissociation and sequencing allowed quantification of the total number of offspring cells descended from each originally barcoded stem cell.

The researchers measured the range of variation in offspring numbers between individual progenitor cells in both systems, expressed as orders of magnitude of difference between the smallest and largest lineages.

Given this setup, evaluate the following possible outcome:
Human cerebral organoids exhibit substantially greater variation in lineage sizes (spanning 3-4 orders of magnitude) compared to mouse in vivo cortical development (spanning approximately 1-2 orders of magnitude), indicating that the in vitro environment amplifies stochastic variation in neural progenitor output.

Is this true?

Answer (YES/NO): NO